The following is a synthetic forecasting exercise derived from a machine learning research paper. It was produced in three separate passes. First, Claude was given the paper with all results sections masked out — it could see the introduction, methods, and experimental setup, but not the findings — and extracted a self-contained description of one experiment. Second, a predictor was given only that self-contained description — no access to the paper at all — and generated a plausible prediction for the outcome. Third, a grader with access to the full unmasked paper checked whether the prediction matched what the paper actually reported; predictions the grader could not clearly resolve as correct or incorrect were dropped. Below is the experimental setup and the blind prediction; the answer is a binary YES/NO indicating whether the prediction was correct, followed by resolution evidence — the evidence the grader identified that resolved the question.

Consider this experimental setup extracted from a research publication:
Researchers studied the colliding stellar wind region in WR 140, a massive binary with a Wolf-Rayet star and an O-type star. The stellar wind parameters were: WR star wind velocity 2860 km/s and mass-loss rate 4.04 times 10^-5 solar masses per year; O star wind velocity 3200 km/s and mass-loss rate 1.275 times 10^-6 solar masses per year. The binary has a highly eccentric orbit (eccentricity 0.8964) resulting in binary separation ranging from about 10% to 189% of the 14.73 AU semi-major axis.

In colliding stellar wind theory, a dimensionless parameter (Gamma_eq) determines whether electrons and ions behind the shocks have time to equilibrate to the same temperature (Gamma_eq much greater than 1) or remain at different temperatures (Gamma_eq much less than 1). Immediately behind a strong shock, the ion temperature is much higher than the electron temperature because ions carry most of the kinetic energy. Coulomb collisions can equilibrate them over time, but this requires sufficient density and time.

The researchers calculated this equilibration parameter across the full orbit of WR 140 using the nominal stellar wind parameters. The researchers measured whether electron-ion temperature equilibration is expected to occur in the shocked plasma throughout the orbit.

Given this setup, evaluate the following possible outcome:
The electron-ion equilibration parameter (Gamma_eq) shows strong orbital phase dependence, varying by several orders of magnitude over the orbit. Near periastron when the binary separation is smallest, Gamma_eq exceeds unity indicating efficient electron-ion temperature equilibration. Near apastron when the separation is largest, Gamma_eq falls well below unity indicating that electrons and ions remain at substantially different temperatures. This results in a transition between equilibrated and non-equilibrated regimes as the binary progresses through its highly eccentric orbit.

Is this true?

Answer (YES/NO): NO